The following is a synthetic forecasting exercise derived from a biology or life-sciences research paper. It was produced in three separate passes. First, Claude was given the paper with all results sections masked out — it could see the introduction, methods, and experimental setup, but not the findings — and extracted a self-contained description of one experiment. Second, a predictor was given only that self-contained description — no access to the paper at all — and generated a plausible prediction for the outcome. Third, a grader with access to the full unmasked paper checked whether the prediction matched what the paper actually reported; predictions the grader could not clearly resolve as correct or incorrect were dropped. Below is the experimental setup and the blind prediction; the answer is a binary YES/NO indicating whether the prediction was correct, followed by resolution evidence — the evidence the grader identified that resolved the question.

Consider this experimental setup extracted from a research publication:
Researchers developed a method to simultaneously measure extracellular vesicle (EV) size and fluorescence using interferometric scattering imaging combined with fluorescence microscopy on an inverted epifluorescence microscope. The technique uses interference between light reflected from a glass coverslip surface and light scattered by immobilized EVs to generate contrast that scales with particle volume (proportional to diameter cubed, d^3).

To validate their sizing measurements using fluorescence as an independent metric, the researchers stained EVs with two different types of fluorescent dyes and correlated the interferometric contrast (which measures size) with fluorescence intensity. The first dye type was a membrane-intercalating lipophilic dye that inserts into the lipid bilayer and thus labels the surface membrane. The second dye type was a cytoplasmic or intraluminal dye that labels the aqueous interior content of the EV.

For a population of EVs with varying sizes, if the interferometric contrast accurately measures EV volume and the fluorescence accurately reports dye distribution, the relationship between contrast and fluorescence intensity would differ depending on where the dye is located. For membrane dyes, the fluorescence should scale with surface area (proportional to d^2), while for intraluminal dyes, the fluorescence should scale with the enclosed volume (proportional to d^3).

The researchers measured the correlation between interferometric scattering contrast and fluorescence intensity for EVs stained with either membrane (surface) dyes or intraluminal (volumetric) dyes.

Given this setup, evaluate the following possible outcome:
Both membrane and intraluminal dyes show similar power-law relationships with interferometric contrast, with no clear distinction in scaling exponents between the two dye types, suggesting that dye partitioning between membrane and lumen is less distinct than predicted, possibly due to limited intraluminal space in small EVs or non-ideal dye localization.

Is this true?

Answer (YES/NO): NO